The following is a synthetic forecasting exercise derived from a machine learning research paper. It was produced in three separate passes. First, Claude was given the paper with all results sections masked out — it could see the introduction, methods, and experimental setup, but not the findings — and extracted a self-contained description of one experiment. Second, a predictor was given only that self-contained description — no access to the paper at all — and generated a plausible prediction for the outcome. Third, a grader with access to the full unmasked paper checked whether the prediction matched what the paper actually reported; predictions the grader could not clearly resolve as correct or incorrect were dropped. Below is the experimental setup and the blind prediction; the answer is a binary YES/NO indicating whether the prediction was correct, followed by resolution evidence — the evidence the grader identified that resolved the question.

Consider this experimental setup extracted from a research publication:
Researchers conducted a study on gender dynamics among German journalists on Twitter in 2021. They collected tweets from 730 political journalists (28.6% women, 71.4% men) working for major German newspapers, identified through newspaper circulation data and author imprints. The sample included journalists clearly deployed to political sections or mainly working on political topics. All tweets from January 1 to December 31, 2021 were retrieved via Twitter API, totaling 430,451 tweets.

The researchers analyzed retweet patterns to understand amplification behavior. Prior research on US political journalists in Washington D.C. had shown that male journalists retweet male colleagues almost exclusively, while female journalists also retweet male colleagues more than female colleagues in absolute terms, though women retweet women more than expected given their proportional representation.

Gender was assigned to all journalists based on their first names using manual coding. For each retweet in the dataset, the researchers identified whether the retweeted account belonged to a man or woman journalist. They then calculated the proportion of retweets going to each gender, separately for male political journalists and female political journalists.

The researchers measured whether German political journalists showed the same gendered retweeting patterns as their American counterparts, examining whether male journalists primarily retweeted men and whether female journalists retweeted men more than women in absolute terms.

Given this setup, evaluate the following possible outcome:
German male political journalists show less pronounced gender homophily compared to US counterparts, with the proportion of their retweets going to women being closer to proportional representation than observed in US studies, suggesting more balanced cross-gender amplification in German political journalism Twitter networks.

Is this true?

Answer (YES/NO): NO